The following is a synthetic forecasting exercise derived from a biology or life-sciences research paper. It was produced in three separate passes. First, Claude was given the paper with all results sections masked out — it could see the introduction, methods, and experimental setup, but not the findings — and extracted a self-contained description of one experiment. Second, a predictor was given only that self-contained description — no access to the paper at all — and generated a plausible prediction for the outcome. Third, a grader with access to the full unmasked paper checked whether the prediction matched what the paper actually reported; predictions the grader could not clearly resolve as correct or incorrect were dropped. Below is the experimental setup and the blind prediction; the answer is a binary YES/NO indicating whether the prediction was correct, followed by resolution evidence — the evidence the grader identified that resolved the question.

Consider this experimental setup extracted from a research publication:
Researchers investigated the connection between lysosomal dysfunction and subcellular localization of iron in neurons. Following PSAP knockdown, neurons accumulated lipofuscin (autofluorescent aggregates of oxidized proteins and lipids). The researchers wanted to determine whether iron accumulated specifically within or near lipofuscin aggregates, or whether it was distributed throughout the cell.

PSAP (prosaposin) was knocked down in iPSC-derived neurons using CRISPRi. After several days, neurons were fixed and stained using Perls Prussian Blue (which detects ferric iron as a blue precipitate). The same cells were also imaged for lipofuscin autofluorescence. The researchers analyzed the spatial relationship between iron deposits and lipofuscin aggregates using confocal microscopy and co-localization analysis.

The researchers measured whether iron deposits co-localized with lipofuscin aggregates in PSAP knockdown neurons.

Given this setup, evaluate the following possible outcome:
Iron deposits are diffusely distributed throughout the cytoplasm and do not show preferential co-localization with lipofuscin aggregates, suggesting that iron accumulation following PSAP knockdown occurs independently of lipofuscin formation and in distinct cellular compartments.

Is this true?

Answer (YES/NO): NO